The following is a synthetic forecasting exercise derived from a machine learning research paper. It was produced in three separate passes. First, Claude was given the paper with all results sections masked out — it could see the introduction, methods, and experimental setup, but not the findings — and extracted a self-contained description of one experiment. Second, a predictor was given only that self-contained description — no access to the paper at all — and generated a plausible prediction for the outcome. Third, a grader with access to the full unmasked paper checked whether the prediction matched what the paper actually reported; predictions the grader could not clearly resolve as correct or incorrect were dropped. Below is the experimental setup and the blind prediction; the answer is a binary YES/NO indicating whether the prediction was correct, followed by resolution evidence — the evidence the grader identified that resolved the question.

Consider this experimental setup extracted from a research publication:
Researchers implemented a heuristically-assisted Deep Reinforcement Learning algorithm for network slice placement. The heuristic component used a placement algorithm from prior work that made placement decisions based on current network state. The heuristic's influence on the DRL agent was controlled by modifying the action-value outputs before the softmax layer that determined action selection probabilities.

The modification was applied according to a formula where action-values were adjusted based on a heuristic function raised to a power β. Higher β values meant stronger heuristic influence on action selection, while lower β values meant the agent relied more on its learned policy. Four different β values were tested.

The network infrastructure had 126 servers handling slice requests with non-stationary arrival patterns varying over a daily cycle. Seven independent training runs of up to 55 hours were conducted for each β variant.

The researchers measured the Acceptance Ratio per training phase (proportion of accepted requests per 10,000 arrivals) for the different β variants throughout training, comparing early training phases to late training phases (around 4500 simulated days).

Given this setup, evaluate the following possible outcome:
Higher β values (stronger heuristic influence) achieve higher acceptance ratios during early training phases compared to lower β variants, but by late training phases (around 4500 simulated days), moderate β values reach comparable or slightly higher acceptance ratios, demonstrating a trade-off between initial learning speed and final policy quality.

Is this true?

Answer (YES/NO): NO